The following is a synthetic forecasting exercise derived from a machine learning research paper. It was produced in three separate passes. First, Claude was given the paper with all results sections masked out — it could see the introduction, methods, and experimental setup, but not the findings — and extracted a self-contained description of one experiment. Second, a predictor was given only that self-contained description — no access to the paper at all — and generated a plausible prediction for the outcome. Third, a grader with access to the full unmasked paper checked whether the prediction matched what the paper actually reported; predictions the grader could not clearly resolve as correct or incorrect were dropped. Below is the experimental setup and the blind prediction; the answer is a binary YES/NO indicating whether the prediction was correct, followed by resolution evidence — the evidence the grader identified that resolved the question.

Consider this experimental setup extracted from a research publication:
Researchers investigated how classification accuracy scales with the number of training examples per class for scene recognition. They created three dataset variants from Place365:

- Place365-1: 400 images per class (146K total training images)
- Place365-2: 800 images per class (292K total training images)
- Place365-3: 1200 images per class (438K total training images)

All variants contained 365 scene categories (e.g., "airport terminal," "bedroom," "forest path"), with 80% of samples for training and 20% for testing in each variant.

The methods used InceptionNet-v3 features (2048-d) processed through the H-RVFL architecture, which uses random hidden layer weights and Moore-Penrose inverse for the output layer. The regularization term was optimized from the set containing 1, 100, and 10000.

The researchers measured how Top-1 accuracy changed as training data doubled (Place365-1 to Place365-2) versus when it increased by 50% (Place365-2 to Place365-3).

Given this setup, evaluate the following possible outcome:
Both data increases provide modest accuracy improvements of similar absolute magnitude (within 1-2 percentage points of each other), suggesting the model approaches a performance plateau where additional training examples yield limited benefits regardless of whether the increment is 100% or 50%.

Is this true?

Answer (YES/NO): NO